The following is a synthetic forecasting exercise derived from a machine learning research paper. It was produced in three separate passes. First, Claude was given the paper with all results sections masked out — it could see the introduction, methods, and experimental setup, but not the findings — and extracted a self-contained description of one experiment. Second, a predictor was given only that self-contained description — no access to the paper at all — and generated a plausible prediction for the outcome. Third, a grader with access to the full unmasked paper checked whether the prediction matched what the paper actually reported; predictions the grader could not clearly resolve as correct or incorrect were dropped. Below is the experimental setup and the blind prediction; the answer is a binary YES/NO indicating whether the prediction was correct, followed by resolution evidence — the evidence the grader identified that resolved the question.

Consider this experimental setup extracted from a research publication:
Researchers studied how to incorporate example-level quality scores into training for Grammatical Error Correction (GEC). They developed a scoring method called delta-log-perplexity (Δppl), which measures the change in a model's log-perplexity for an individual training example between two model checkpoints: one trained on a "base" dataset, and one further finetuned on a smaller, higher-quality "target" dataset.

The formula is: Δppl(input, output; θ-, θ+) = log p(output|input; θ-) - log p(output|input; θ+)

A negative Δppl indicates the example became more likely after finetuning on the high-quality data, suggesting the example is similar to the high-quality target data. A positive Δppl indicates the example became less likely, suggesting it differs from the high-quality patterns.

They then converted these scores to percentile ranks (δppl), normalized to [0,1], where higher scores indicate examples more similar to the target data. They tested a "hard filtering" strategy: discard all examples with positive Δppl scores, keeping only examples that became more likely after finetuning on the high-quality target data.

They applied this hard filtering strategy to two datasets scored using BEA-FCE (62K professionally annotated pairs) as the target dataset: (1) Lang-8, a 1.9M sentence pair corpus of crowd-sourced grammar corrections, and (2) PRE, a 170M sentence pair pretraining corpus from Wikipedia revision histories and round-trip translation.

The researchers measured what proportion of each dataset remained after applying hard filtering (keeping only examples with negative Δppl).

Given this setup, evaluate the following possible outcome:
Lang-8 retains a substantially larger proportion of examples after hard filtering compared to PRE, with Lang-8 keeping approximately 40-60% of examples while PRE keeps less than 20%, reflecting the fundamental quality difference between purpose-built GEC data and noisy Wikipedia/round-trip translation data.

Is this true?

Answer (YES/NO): NO